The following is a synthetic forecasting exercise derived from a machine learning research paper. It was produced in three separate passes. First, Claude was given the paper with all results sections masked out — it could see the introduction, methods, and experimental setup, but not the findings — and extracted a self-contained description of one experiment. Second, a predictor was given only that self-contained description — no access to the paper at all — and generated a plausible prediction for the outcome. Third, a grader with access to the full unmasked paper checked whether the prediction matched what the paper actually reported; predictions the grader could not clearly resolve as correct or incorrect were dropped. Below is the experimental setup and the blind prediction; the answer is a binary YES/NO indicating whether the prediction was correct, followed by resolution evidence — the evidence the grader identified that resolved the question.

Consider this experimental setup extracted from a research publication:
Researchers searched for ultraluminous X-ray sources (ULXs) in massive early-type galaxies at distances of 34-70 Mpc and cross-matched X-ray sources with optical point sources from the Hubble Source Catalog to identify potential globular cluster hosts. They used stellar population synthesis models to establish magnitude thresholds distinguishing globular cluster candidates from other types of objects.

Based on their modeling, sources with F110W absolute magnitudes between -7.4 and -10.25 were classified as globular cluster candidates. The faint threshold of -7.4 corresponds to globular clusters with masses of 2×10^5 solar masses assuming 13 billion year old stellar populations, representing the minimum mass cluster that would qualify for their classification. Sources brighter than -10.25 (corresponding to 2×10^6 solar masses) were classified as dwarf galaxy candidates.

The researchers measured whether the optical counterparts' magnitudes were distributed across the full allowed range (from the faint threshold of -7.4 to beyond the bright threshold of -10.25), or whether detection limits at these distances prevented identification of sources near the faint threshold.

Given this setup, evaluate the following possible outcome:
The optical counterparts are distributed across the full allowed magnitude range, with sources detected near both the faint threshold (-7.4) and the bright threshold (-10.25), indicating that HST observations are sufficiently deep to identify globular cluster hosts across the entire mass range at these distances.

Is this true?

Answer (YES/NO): NO